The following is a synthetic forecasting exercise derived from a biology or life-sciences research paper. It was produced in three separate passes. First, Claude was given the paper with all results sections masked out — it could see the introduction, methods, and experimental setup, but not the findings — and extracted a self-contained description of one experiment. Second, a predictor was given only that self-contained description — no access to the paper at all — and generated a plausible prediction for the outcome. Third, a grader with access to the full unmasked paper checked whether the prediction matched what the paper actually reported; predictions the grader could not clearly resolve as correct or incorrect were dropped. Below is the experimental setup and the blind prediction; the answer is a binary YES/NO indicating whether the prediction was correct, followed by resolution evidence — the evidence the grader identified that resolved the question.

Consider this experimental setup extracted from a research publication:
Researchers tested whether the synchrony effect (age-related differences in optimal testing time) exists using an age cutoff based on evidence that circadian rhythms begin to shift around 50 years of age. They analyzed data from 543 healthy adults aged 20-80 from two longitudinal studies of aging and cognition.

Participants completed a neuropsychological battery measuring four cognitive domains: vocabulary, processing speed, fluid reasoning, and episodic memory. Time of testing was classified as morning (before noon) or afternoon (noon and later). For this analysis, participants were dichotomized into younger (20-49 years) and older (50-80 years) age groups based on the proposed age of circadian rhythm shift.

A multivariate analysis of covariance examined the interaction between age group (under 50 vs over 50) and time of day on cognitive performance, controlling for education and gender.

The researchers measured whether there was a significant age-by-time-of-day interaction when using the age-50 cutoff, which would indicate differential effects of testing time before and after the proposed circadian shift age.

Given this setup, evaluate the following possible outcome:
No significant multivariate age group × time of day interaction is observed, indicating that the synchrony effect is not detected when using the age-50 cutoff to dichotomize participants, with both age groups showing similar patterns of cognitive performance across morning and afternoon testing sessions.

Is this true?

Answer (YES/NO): YES